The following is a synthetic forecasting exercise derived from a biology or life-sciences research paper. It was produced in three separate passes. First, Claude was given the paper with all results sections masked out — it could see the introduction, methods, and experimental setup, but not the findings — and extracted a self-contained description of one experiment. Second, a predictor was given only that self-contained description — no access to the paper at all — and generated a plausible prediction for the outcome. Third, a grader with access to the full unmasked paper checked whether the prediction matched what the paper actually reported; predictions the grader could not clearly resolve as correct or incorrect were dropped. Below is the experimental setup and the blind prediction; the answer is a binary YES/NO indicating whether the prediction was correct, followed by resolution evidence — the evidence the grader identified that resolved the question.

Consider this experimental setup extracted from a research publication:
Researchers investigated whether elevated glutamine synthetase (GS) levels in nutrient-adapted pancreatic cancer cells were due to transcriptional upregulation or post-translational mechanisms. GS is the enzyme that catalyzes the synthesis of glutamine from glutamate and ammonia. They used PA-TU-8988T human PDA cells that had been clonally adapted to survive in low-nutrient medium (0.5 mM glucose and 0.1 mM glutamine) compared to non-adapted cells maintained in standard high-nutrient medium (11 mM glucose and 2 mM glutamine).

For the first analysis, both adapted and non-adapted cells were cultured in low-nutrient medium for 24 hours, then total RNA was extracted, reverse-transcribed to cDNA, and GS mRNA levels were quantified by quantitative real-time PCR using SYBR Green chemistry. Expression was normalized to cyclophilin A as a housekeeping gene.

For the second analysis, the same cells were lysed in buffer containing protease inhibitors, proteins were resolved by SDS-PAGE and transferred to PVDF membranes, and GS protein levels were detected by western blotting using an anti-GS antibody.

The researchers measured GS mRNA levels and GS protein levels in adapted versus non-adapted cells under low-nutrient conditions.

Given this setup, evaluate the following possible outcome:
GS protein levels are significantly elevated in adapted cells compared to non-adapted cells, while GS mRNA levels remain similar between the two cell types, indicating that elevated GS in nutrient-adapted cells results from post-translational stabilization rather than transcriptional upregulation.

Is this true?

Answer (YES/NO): NO